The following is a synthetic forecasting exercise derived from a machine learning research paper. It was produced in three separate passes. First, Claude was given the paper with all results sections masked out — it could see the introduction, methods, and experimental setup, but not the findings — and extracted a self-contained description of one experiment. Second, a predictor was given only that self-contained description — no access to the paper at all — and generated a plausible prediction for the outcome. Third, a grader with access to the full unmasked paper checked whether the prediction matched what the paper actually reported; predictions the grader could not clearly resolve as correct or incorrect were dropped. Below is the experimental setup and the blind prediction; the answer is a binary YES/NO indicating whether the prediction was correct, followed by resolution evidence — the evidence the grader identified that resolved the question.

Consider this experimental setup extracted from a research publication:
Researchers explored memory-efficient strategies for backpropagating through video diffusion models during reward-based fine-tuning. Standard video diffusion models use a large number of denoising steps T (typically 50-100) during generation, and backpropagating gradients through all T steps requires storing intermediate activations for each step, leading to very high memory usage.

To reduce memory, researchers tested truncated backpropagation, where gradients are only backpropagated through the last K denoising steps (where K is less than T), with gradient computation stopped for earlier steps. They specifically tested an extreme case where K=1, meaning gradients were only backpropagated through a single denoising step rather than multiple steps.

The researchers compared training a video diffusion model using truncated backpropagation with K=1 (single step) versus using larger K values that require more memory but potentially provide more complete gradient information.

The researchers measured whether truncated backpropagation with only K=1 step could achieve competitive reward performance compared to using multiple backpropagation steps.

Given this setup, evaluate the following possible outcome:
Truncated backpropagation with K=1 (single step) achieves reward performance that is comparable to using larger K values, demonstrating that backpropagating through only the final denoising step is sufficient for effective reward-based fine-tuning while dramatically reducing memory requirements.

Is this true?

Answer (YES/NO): YES